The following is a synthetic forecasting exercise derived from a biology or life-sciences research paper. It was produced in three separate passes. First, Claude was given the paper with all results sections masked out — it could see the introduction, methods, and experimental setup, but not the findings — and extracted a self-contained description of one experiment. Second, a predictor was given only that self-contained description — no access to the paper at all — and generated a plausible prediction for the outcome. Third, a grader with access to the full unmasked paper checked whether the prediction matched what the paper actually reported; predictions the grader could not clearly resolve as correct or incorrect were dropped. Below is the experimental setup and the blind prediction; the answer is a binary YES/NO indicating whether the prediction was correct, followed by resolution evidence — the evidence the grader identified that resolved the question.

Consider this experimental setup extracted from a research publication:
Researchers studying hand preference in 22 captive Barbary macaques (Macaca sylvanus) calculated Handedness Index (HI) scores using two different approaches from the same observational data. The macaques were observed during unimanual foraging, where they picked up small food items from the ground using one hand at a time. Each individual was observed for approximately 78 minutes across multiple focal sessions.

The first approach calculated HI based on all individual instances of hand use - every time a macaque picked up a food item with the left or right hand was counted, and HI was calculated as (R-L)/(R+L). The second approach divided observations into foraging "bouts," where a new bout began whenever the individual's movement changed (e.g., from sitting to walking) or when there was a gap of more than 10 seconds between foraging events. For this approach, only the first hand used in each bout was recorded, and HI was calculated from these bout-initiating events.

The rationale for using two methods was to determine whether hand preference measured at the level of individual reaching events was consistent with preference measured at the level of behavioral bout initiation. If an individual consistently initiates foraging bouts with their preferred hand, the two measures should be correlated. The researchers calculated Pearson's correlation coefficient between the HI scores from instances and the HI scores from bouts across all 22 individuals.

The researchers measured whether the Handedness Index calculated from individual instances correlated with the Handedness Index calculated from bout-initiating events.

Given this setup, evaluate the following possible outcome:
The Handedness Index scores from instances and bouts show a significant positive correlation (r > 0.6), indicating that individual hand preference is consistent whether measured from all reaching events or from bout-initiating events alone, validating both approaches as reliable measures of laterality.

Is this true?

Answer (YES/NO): YES